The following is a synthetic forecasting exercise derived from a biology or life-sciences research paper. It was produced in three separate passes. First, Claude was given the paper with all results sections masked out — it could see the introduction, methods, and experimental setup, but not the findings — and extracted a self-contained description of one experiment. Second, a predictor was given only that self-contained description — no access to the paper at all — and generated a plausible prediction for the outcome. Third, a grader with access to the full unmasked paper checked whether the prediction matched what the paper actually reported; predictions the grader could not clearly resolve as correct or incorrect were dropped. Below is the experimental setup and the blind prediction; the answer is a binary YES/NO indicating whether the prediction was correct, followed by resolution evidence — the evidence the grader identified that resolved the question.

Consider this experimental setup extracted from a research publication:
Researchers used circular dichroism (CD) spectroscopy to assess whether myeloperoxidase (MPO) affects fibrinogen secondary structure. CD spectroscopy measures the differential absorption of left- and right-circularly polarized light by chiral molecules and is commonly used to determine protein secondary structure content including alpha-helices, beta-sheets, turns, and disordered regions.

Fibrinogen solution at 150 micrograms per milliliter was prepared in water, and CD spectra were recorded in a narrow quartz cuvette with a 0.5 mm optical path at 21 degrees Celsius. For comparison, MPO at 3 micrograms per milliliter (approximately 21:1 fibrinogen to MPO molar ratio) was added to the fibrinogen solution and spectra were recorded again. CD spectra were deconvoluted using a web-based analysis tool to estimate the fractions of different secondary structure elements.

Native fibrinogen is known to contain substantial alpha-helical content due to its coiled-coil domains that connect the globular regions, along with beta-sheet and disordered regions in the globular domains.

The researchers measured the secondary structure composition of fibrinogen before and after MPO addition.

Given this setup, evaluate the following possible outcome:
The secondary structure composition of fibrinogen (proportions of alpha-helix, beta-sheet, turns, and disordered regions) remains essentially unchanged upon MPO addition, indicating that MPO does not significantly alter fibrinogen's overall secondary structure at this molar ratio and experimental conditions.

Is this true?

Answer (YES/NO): YES